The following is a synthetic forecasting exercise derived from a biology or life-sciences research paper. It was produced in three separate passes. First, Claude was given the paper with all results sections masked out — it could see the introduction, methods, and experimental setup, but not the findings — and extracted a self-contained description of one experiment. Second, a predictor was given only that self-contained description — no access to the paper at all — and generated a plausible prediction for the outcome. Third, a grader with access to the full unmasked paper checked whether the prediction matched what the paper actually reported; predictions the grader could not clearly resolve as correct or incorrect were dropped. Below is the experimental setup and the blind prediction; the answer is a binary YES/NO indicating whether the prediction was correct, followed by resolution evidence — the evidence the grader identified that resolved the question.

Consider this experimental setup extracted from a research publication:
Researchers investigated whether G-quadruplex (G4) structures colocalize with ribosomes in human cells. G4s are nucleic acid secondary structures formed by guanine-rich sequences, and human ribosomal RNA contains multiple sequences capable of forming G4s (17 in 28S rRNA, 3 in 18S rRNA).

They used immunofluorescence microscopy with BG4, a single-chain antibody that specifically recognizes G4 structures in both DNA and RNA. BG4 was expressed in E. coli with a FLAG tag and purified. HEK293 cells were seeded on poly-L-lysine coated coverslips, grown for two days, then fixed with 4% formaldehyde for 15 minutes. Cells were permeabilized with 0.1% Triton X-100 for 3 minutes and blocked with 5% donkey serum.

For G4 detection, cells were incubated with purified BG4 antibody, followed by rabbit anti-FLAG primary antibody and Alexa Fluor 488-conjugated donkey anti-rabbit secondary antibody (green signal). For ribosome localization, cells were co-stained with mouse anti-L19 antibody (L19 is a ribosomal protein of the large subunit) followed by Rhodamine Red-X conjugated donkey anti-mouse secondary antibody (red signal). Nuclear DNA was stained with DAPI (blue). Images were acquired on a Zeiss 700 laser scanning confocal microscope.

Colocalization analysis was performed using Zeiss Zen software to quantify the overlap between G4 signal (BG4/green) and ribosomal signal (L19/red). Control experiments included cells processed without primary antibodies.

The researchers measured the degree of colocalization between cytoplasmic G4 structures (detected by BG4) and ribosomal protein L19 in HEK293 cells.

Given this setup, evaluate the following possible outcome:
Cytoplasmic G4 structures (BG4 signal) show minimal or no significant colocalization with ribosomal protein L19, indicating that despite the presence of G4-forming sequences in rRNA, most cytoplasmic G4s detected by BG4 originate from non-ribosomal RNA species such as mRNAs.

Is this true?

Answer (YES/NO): NO